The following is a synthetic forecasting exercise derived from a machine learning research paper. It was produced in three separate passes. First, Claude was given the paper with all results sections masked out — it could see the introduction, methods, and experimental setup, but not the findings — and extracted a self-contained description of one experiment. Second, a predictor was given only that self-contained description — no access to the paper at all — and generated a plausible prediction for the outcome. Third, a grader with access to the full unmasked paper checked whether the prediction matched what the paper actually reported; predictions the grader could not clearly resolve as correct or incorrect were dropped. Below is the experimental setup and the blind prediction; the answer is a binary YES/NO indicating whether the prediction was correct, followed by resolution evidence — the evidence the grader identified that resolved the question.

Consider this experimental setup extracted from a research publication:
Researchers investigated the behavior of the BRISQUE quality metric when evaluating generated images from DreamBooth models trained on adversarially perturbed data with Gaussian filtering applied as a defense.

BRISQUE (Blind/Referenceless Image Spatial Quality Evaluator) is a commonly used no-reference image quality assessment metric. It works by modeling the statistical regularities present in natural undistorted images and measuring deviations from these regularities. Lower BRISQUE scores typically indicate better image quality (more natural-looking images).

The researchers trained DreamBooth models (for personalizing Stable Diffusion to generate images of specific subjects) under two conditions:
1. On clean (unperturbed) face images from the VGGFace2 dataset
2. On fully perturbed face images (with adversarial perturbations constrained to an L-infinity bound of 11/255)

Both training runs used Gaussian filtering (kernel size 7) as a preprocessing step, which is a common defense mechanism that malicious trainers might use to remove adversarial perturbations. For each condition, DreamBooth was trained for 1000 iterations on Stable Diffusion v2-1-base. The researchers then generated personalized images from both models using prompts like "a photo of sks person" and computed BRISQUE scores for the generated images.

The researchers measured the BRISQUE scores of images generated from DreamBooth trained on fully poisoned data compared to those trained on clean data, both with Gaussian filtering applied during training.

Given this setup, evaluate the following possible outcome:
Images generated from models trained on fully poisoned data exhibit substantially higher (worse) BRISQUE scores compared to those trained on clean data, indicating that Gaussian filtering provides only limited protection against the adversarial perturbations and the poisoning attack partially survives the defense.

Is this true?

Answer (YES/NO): NO